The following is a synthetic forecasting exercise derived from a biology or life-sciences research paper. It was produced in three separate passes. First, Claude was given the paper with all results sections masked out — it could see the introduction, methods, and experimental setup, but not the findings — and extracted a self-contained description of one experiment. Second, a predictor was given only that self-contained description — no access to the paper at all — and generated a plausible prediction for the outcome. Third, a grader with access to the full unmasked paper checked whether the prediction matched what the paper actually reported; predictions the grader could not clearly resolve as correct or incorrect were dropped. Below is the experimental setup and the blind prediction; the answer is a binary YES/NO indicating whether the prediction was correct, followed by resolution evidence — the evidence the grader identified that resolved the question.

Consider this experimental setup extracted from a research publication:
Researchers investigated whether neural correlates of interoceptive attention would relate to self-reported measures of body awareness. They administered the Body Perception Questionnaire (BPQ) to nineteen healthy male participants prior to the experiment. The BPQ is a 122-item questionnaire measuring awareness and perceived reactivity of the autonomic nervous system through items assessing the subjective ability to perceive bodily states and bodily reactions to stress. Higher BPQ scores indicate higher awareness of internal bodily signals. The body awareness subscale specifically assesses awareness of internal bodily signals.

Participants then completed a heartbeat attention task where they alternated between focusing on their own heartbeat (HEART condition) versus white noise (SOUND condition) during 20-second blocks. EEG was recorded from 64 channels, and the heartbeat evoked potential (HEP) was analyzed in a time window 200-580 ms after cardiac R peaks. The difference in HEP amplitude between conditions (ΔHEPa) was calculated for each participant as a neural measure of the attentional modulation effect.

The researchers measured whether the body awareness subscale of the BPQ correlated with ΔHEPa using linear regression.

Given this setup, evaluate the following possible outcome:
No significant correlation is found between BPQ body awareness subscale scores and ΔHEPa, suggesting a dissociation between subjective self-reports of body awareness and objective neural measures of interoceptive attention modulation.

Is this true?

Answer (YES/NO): YES